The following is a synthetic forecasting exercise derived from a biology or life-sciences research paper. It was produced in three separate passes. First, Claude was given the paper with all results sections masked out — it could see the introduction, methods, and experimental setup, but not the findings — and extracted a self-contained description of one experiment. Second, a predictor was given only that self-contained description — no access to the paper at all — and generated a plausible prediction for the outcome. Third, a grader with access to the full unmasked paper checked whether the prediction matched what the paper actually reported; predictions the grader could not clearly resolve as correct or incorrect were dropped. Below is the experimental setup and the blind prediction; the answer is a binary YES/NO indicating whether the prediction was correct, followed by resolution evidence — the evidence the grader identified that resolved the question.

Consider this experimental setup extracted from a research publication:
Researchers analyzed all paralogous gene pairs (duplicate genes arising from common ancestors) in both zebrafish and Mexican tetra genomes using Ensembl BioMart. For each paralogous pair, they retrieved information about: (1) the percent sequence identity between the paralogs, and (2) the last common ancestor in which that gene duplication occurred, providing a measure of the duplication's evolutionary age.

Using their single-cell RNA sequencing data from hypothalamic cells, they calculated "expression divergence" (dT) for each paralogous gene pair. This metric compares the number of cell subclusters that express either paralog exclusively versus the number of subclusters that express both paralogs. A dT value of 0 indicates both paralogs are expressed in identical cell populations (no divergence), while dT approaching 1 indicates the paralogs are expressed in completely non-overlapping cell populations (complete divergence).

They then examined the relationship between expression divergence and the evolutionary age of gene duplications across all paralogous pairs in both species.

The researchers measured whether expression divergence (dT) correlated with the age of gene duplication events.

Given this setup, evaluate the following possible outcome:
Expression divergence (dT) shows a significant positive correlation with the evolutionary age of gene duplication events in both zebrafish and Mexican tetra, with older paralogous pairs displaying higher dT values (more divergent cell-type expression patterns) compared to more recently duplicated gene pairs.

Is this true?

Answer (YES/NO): YES